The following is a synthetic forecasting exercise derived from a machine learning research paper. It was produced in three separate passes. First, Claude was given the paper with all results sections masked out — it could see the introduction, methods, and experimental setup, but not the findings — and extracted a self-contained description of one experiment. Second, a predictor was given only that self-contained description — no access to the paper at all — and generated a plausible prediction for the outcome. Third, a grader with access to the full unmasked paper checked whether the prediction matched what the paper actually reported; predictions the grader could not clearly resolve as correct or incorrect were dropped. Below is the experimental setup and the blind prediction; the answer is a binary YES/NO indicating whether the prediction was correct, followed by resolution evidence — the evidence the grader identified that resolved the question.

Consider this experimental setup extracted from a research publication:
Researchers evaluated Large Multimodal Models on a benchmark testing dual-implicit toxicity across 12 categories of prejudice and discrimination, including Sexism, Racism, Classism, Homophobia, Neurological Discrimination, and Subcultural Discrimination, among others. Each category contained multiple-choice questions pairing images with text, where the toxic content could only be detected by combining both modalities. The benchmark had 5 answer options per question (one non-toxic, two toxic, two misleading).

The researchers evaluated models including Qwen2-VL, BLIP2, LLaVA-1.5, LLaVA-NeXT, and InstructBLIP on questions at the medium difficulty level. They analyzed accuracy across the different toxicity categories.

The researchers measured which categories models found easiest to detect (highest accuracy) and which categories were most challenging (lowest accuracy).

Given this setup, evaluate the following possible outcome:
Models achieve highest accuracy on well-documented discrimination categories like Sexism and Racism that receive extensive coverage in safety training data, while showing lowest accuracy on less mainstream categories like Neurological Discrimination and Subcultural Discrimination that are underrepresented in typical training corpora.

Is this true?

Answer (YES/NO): NO